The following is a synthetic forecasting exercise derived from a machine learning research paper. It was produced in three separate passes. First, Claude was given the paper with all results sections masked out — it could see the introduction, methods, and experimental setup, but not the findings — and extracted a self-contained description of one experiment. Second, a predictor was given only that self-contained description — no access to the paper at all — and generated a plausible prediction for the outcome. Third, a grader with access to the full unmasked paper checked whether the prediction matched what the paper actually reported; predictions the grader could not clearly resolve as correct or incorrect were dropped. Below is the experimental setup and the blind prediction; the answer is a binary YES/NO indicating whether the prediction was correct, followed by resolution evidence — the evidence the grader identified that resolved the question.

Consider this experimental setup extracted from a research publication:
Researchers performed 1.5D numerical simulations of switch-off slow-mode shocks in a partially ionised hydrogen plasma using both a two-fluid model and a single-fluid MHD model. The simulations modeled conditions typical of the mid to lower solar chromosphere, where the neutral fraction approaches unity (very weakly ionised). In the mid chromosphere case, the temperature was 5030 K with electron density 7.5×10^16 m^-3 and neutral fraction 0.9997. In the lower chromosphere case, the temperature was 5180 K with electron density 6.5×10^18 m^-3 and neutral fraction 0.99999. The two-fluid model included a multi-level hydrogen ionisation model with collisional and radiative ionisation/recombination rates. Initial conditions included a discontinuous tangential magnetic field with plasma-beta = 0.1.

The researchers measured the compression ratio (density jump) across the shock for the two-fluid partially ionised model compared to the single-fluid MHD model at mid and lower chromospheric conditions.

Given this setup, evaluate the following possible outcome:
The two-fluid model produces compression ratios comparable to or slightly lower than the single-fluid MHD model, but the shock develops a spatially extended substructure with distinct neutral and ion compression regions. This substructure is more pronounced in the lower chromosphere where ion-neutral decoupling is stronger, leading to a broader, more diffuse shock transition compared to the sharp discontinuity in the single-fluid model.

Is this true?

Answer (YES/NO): NO